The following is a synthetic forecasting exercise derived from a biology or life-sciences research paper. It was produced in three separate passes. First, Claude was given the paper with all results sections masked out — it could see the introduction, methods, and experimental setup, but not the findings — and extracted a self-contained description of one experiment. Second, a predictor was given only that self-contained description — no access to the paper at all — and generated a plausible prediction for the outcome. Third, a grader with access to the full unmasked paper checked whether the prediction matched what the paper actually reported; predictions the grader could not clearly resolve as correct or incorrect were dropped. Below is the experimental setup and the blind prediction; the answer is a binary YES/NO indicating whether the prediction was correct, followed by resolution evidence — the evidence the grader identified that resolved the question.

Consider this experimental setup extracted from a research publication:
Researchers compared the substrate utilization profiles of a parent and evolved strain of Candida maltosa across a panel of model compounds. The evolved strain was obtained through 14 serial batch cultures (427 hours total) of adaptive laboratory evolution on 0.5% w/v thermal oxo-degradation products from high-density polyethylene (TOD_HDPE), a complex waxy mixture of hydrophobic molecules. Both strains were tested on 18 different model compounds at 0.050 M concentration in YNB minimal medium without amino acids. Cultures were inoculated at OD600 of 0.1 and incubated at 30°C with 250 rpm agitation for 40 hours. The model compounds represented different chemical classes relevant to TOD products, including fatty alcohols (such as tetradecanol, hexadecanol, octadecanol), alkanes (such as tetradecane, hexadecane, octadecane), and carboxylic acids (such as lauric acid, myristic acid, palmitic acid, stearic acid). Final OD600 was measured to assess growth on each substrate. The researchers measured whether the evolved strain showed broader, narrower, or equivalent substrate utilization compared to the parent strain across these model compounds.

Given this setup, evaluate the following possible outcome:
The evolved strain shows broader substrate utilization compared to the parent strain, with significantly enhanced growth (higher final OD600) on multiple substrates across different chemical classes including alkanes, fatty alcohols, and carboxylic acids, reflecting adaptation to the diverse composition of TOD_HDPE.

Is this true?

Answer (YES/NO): NO